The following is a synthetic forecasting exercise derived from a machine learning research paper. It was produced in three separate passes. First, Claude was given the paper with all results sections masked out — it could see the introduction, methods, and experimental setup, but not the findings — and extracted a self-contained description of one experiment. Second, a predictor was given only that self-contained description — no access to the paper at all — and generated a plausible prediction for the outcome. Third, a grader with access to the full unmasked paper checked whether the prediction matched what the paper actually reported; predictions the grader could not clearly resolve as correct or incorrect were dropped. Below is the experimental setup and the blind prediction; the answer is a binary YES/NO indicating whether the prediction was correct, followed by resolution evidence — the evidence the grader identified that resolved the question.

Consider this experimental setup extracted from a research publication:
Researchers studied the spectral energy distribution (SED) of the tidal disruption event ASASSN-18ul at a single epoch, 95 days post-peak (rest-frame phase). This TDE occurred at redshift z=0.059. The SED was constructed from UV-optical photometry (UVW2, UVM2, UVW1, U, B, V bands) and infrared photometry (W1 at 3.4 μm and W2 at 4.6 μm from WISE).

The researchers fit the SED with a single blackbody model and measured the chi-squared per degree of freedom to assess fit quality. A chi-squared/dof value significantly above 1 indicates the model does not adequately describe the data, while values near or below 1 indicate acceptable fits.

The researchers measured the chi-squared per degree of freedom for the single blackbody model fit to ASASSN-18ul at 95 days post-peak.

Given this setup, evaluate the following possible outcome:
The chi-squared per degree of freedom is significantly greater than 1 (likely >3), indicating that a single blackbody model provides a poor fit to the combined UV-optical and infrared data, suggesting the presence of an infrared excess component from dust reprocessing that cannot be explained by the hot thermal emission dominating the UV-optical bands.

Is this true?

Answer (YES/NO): YES